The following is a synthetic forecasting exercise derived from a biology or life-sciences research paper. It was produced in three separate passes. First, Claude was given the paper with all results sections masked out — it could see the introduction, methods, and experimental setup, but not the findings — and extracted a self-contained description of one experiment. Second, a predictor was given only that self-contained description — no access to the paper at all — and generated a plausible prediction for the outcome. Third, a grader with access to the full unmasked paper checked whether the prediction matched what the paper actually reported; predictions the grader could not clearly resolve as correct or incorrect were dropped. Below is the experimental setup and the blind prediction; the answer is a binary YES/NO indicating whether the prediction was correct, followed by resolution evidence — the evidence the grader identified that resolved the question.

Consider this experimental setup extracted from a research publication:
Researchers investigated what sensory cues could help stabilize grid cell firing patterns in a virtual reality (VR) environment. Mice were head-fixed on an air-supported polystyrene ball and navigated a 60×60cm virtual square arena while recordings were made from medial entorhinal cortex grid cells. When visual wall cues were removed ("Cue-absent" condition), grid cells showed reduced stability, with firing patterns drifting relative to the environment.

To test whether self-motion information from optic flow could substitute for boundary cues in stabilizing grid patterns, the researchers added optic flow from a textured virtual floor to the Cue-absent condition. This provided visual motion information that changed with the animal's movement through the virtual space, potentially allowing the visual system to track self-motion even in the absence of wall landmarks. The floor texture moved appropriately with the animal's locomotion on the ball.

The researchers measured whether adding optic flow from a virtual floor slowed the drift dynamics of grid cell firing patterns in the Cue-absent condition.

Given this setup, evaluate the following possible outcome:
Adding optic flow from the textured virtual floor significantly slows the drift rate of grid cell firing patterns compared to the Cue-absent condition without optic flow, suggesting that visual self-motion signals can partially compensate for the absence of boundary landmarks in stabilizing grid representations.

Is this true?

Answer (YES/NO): NO